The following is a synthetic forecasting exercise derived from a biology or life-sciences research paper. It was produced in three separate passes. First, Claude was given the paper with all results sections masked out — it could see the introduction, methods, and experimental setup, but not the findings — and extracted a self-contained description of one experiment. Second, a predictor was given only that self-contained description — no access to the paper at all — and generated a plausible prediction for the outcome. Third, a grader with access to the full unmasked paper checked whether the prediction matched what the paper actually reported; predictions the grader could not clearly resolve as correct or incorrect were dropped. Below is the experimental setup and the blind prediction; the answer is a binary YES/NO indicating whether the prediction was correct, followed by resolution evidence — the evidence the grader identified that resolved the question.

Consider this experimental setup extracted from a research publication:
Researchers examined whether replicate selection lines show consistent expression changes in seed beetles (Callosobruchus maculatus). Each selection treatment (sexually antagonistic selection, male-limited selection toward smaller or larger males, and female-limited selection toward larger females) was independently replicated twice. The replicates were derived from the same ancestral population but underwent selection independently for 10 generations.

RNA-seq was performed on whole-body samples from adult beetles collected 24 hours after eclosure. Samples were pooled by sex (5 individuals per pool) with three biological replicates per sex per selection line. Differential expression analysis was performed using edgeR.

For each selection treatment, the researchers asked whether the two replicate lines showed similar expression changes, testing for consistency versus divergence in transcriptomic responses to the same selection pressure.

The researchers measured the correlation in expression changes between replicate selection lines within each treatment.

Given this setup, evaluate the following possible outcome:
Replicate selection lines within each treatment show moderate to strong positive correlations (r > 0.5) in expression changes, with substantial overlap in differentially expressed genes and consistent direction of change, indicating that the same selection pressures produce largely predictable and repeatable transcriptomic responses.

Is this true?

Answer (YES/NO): NO